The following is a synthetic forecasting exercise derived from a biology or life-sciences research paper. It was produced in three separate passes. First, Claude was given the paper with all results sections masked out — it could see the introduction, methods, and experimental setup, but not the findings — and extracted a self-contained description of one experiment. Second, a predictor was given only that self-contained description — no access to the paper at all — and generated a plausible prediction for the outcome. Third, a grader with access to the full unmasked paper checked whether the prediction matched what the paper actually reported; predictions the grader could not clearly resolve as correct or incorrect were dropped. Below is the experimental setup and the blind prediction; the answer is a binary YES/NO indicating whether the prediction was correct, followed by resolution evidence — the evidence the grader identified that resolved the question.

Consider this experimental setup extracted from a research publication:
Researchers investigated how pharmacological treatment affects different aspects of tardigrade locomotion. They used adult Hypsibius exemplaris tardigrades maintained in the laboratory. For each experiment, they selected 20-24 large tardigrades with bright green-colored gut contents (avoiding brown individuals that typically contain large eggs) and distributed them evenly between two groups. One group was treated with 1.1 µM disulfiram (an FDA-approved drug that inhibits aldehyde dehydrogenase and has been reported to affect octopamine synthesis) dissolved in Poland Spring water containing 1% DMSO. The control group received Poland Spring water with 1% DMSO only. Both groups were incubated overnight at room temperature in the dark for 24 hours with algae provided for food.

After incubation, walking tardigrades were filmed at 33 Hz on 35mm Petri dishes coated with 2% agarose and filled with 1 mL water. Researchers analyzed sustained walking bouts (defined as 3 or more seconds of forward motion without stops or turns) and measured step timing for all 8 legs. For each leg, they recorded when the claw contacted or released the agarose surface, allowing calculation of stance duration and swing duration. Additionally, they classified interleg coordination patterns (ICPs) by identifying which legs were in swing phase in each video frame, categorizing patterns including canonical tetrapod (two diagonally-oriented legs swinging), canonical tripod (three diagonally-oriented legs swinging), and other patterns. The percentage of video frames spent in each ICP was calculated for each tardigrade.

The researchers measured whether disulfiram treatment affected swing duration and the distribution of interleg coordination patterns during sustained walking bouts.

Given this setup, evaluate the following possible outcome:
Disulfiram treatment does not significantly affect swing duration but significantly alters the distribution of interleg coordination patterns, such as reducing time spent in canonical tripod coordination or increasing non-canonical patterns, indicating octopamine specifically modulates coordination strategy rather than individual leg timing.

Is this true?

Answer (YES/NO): NO